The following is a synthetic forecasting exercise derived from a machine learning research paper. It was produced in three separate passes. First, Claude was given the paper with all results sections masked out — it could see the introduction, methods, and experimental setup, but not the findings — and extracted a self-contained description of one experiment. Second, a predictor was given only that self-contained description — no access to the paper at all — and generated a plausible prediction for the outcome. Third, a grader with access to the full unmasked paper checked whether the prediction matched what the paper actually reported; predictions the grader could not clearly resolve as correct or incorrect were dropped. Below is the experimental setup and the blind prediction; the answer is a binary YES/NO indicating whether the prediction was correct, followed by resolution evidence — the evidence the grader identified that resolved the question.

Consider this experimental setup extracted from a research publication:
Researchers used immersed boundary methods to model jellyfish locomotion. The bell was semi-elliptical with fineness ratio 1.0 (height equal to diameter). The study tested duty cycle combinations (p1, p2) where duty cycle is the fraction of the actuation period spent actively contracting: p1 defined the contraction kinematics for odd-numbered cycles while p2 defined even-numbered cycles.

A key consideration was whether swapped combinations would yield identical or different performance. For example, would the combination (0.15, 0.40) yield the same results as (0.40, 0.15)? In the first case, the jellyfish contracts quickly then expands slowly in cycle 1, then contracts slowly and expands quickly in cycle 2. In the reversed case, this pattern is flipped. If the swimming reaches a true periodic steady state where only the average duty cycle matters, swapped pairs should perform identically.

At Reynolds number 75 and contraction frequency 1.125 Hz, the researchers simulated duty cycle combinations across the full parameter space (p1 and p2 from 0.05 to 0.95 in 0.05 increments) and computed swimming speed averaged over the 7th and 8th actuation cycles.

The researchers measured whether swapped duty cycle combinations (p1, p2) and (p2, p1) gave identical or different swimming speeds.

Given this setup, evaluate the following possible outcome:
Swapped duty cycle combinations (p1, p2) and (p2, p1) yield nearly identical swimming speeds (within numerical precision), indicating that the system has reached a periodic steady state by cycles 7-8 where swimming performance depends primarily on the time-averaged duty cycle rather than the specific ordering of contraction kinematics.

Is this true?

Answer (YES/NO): YES